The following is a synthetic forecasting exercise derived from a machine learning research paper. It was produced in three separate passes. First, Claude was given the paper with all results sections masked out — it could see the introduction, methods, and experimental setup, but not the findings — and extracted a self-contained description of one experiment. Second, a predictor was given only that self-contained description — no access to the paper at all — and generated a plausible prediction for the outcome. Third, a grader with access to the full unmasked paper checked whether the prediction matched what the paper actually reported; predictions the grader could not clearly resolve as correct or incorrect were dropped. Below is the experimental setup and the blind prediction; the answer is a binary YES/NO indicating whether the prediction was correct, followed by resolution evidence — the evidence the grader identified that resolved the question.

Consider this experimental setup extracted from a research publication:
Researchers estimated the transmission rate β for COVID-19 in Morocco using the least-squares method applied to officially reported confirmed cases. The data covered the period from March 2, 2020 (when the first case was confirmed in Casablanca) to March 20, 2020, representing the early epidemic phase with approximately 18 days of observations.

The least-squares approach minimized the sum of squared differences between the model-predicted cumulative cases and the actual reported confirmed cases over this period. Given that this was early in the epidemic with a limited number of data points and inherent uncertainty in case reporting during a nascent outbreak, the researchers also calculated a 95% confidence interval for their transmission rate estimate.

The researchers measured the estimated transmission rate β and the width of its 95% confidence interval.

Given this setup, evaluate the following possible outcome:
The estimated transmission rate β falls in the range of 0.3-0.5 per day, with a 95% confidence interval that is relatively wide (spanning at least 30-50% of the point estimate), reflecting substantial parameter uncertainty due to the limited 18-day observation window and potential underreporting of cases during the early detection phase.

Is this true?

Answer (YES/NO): NO